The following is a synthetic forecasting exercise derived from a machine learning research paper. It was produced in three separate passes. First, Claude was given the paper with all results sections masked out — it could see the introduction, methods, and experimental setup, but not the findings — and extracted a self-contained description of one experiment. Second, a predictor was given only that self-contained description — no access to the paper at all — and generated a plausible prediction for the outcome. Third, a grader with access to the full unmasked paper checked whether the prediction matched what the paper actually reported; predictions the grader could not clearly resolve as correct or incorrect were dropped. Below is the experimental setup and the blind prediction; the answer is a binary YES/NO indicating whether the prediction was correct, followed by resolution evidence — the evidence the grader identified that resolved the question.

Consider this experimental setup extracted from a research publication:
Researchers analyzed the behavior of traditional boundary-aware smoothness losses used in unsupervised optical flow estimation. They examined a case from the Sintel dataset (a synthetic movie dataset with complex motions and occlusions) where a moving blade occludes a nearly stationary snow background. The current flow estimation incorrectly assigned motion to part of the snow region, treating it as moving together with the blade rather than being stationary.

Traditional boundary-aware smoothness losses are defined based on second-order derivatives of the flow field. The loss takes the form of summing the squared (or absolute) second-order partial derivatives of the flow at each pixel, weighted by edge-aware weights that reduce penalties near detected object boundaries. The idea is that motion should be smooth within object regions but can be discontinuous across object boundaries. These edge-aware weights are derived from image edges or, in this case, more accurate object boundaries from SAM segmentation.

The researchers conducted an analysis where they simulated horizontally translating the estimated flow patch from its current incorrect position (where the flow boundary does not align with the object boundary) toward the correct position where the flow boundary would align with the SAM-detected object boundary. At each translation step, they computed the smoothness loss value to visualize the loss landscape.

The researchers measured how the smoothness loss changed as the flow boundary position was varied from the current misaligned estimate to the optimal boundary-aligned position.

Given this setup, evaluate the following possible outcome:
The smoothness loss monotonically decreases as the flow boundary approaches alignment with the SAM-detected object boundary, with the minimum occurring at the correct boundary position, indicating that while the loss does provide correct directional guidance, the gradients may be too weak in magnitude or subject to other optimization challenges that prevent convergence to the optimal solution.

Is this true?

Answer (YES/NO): NO